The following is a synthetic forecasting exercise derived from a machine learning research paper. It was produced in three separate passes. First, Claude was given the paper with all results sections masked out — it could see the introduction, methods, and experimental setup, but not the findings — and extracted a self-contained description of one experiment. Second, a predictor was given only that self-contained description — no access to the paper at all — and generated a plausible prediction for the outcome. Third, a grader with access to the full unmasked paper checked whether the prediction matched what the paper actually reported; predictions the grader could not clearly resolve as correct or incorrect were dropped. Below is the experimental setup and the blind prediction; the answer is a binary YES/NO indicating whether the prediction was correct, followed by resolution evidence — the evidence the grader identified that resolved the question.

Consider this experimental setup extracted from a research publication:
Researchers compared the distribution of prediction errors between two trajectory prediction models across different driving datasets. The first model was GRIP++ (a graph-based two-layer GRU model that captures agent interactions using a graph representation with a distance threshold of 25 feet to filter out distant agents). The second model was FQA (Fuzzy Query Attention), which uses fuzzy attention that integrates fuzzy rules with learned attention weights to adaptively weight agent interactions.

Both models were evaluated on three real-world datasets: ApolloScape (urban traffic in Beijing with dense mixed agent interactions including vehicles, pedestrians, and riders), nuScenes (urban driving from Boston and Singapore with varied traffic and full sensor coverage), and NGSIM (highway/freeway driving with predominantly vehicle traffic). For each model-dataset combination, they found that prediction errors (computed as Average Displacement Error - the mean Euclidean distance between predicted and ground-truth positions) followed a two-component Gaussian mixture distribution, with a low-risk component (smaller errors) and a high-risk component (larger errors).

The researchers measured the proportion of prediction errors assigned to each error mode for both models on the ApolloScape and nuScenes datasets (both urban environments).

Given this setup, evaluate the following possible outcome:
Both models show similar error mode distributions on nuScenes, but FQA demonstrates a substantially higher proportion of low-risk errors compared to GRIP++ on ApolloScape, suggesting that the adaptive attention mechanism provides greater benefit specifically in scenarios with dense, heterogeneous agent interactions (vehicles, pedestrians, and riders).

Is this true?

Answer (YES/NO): NO